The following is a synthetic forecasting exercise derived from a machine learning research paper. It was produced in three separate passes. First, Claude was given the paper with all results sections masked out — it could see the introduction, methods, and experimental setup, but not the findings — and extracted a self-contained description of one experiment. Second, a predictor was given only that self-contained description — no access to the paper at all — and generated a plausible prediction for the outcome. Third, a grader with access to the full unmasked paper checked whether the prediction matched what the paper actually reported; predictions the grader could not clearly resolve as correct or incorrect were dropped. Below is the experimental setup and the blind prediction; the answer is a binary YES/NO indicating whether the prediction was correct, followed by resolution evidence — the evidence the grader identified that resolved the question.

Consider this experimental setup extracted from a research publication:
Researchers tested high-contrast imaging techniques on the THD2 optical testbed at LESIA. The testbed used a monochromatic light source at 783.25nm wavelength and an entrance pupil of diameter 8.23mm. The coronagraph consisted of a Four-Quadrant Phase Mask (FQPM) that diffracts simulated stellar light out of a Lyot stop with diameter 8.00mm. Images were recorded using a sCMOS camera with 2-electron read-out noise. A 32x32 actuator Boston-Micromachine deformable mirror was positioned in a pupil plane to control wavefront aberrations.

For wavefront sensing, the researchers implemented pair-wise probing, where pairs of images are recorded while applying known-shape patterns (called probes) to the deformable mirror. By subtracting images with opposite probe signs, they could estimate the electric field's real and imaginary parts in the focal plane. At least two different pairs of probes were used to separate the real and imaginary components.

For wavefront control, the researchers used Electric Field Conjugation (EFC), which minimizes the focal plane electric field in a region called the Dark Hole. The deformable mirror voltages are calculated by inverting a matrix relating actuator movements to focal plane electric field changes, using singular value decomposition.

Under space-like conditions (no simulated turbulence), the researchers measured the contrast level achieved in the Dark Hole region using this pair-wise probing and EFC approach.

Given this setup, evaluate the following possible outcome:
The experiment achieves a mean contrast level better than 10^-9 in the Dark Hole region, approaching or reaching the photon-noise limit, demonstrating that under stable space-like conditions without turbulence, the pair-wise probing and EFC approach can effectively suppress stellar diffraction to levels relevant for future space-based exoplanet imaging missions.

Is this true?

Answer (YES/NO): NO